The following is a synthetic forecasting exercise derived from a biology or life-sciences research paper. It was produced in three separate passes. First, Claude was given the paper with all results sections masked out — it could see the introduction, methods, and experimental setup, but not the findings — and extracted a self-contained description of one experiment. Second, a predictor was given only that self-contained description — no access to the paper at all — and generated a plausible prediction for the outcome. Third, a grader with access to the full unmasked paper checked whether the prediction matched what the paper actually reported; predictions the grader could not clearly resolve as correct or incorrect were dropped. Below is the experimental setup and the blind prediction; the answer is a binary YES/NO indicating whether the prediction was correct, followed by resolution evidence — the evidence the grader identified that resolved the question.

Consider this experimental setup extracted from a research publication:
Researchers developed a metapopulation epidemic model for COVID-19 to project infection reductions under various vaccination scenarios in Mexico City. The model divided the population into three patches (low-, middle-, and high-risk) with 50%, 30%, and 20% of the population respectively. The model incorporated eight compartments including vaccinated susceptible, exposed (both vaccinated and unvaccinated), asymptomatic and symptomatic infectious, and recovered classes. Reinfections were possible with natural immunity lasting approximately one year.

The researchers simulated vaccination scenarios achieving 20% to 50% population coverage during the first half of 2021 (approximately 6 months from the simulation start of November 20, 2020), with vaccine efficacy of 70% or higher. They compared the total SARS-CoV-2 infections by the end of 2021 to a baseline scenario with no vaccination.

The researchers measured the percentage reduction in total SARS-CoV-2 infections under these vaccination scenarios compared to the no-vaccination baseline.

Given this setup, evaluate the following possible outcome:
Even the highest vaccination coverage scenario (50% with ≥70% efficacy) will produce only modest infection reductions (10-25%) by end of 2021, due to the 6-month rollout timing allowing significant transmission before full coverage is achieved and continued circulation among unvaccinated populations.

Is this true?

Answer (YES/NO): NO